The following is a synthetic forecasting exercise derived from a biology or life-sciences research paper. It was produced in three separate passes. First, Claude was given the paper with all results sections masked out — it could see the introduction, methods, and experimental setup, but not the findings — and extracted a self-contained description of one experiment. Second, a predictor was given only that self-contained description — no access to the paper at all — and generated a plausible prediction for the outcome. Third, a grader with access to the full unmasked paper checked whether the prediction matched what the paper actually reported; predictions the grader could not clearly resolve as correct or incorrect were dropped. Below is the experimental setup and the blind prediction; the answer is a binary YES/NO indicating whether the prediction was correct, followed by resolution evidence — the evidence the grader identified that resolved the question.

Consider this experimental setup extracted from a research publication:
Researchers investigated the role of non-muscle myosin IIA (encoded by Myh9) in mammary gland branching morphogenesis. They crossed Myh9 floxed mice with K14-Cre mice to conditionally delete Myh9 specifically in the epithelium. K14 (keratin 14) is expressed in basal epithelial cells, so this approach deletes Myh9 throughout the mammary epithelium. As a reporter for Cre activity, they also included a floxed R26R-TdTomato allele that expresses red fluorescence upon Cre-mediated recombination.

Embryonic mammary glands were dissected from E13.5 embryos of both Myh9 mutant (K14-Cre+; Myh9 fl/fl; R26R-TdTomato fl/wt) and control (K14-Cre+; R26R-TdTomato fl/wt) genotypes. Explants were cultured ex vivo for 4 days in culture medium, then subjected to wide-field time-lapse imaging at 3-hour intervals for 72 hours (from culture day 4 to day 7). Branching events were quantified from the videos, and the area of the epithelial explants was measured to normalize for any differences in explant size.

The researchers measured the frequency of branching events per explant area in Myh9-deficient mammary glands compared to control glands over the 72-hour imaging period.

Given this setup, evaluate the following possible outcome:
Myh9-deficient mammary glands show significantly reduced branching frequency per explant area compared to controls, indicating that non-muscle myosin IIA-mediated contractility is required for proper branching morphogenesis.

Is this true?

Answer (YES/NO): NO